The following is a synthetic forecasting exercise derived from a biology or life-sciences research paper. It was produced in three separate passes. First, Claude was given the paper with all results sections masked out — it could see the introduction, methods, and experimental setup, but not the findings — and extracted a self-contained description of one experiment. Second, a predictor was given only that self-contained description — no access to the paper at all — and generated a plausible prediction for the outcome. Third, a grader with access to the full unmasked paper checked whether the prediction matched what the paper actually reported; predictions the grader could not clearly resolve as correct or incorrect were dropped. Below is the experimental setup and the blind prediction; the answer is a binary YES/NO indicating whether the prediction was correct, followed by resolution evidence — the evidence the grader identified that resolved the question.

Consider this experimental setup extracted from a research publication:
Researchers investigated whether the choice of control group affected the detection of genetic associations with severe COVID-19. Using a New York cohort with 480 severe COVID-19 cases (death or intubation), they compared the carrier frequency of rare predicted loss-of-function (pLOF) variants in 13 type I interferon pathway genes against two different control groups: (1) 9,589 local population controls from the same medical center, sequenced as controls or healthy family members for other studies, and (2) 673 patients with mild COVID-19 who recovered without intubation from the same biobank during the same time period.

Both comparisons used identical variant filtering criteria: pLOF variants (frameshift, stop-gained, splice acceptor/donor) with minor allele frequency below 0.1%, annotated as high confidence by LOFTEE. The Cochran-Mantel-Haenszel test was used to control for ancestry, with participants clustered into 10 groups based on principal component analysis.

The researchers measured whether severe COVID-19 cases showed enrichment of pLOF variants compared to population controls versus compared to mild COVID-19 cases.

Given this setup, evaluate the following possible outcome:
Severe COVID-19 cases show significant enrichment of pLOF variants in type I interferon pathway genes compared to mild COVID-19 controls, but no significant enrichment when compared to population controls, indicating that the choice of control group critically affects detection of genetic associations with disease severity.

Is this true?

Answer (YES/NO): NO